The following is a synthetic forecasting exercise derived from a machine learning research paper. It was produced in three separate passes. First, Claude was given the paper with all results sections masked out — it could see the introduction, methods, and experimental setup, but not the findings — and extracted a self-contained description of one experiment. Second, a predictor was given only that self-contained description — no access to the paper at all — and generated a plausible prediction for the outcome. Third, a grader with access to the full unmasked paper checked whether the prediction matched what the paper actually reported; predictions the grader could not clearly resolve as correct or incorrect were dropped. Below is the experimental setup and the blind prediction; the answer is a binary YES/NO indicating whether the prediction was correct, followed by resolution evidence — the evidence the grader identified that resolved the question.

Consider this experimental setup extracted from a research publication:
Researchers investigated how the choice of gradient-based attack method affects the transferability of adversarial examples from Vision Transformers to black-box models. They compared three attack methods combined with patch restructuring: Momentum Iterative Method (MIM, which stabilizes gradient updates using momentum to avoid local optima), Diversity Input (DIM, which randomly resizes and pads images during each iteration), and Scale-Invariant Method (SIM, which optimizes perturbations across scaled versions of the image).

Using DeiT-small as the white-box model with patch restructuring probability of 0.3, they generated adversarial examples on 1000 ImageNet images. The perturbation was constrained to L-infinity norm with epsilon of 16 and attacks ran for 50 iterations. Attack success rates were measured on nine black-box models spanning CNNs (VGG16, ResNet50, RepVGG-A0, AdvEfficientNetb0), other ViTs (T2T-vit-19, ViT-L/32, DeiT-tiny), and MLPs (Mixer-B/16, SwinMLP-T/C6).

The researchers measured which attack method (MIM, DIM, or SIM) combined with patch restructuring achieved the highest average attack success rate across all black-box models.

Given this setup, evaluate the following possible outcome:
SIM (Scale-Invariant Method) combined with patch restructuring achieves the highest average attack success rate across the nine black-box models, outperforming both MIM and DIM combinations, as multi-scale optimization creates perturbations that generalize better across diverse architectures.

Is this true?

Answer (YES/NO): YES